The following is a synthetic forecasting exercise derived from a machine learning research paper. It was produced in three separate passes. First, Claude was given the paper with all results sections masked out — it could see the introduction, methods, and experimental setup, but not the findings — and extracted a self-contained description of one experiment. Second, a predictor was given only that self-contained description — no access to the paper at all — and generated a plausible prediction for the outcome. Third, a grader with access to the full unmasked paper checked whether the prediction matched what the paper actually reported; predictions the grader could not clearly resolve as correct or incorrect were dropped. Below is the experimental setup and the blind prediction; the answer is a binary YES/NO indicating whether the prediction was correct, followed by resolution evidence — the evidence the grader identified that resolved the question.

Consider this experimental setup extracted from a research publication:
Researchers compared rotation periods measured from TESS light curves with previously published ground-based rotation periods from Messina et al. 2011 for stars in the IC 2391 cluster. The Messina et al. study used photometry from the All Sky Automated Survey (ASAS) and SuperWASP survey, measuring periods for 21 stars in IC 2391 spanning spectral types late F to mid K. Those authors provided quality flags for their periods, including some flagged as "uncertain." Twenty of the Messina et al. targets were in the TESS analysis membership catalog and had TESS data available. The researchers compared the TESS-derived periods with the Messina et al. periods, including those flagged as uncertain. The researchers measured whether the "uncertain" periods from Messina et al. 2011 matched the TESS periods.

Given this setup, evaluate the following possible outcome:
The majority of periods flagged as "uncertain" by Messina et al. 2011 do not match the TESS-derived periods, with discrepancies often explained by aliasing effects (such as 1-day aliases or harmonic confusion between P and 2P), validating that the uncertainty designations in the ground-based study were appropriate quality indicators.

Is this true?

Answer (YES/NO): NO